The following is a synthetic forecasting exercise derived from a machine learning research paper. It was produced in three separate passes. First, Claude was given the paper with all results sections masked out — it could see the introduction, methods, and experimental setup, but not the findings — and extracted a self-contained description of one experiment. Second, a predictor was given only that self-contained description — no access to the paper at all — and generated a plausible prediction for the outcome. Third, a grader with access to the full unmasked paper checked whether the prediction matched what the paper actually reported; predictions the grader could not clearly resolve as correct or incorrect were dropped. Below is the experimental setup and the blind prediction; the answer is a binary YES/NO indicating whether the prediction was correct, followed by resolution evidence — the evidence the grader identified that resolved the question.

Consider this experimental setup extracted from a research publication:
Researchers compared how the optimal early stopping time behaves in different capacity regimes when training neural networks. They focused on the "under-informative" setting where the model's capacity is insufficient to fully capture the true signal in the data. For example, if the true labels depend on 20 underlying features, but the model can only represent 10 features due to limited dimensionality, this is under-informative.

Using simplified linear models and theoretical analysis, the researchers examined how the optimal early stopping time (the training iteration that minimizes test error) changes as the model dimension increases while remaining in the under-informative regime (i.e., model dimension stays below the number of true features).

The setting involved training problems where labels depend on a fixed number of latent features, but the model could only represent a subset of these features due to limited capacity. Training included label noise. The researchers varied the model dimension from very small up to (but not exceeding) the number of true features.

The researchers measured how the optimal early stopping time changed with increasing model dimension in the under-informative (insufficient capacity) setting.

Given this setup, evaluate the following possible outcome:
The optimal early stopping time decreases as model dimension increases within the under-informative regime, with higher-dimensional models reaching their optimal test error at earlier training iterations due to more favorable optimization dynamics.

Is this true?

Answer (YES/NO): NO